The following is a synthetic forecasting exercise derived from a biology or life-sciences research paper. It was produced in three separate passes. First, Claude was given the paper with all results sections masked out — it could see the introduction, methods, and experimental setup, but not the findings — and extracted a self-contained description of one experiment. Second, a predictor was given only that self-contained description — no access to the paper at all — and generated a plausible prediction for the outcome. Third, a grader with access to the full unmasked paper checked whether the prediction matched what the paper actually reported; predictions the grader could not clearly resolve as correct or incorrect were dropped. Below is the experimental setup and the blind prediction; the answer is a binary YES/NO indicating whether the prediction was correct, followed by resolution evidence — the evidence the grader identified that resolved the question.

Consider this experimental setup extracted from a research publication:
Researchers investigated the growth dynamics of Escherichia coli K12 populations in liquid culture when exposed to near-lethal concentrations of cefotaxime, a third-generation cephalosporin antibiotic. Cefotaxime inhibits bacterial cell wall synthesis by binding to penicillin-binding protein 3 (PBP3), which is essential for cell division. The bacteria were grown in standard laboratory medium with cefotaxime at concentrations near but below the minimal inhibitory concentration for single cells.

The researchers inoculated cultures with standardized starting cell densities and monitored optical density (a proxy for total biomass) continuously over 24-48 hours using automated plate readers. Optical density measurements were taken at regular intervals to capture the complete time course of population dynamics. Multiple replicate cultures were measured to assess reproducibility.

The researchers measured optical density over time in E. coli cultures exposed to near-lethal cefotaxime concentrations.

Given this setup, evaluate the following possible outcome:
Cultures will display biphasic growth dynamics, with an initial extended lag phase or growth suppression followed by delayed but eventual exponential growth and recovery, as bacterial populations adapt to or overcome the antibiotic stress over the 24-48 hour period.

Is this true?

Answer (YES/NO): NO